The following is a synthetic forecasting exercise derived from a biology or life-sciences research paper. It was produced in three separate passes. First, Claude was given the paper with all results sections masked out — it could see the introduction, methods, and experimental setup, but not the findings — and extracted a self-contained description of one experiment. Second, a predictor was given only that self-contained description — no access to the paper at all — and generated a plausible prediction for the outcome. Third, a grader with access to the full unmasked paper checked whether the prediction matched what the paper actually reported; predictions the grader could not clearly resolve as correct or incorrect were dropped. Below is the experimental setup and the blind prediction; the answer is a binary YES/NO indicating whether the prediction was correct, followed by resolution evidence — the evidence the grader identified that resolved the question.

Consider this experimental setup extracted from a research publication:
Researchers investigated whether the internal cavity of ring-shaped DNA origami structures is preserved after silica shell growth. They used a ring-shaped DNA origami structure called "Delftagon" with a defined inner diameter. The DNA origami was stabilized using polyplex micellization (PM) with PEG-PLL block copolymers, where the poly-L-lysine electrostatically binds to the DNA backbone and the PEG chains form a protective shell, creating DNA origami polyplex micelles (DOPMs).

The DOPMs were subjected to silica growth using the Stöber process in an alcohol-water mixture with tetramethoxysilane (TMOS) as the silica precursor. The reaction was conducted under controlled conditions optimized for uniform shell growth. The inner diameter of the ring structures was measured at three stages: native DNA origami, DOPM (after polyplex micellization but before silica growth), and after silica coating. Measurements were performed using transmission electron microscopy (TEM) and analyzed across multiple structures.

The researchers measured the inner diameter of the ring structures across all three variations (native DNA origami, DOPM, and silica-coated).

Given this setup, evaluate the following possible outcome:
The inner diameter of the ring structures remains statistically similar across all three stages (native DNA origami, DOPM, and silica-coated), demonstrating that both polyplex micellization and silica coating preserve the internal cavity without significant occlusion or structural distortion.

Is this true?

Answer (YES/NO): NO